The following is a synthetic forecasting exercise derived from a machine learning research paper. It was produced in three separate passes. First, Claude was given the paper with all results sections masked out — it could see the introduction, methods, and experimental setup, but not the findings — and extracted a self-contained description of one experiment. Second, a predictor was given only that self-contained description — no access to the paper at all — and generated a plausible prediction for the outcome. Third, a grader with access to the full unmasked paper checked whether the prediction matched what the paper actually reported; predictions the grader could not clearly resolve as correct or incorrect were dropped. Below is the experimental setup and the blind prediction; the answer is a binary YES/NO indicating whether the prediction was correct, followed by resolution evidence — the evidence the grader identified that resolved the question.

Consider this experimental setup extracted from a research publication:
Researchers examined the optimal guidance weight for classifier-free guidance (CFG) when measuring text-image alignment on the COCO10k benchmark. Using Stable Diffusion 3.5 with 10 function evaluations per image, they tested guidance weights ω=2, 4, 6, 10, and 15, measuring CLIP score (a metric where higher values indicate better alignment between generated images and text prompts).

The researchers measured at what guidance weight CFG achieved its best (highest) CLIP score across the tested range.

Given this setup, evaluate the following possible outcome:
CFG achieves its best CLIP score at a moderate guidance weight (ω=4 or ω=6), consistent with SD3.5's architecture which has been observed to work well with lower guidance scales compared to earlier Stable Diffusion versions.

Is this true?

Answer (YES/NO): YES